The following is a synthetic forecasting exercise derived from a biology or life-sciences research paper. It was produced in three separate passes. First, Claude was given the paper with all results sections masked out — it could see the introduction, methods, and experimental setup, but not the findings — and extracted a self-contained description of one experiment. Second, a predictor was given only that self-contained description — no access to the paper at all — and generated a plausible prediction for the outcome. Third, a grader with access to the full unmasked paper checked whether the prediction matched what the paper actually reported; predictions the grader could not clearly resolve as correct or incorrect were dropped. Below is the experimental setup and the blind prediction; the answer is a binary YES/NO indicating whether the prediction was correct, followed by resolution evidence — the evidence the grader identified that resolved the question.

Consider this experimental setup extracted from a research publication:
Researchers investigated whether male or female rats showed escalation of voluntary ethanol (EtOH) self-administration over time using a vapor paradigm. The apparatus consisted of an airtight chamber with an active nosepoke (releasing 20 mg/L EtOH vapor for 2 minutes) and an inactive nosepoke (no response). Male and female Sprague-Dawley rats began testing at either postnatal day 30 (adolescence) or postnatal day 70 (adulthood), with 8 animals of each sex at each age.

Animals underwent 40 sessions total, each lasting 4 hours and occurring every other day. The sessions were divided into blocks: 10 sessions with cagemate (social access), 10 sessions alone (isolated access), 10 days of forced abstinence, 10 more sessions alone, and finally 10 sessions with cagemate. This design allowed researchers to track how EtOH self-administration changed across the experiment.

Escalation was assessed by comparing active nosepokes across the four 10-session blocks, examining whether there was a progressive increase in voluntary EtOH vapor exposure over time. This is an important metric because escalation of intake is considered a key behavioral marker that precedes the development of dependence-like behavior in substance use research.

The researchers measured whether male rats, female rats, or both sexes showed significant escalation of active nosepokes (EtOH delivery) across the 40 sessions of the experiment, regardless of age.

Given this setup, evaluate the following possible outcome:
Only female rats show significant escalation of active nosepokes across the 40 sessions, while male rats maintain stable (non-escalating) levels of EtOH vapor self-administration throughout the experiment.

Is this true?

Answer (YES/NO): NO